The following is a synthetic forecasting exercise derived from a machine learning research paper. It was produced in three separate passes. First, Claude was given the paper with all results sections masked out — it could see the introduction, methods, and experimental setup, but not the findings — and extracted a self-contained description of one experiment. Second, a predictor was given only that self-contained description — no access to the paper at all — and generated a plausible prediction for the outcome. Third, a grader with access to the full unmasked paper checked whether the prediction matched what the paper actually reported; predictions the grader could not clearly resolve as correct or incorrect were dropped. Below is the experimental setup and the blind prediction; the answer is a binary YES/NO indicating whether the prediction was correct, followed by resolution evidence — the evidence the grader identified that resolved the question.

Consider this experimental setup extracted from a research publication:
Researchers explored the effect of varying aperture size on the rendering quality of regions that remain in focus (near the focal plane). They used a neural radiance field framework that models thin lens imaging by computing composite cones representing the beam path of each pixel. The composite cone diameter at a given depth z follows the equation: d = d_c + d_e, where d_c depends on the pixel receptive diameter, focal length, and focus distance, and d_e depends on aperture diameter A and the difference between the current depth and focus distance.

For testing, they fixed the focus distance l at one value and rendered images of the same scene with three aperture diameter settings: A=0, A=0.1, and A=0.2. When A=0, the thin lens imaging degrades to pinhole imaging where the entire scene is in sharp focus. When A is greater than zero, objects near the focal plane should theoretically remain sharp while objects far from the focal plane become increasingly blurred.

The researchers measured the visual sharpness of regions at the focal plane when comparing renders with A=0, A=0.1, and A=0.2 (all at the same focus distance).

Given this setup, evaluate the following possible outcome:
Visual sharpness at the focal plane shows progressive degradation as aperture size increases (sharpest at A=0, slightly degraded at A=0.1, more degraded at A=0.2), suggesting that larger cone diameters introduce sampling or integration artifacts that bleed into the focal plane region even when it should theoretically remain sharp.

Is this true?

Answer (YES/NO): NO